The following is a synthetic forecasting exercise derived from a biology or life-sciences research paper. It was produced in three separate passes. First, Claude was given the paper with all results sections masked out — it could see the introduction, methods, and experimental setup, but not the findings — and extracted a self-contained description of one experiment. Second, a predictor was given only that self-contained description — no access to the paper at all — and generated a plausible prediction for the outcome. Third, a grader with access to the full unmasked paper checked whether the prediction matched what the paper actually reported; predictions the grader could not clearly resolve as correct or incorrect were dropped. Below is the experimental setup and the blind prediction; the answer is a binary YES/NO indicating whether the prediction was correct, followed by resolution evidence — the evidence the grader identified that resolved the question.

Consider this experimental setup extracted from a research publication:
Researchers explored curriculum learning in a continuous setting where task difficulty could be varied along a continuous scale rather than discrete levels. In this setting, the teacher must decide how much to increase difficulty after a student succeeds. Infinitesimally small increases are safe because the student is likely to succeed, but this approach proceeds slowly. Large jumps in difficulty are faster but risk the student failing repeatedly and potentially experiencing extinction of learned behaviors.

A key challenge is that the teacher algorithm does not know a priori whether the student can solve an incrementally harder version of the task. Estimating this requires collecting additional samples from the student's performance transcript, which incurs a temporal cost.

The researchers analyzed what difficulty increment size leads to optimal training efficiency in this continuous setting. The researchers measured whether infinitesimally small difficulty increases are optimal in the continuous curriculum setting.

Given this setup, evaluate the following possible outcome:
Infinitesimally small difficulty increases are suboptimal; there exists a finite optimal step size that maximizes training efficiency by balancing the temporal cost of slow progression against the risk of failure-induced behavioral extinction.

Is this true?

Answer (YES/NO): YES